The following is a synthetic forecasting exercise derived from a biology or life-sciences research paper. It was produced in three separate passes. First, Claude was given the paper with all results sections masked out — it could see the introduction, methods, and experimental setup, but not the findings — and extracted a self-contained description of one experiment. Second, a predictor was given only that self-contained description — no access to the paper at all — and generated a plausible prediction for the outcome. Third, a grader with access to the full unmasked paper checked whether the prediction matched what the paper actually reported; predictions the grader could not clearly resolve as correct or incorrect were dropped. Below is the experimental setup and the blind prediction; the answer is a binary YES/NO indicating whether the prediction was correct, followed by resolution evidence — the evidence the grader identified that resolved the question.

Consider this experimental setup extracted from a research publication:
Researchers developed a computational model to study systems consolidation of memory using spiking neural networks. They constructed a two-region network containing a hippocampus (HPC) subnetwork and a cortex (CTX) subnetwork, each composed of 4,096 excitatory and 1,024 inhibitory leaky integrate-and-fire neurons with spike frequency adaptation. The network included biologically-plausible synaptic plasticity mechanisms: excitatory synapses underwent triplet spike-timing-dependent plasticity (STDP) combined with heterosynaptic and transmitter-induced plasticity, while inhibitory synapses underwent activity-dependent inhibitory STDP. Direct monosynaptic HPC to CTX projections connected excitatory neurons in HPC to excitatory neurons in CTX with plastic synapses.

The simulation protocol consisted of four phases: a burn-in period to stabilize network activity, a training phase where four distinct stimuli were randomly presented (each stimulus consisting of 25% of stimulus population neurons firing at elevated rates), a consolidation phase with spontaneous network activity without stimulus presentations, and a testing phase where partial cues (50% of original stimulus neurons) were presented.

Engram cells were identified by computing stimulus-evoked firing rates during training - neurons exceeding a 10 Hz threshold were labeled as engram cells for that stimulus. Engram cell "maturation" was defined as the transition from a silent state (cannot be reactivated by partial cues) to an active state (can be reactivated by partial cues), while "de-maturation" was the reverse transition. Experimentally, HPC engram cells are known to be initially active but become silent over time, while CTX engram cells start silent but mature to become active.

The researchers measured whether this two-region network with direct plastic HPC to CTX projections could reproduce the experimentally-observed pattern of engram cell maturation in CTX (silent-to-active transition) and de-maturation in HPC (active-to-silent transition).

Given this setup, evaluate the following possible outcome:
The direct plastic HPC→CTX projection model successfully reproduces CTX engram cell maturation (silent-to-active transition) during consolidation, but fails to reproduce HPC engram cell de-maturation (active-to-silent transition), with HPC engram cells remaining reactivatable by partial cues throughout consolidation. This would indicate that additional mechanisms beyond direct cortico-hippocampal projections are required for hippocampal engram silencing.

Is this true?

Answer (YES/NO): NO